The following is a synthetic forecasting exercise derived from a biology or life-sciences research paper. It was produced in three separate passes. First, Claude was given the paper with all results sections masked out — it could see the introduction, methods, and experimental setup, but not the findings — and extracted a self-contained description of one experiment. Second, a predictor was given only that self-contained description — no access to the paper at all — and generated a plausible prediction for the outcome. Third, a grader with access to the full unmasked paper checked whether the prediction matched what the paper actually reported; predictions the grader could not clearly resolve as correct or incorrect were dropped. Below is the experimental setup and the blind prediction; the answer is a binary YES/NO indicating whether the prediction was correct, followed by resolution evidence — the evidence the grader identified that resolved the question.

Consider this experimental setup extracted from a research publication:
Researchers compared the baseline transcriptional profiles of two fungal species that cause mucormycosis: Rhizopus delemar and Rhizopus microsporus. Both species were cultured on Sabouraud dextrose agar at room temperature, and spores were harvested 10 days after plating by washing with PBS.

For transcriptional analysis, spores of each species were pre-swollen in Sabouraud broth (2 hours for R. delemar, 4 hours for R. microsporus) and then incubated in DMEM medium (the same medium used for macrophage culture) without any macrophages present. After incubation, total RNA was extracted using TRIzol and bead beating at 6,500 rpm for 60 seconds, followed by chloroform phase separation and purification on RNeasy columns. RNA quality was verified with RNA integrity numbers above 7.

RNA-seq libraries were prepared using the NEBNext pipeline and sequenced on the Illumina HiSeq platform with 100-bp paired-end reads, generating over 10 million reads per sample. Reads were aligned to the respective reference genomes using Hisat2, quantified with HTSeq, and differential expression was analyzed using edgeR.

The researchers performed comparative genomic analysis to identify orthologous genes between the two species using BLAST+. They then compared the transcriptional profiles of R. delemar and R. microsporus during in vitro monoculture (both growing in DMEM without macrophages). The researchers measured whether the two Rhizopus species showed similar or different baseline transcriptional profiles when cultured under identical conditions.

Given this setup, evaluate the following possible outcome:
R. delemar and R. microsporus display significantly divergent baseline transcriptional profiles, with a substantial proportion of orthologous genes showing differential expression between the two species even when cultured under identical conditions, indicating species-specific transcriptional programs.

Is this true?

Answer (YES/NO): YES